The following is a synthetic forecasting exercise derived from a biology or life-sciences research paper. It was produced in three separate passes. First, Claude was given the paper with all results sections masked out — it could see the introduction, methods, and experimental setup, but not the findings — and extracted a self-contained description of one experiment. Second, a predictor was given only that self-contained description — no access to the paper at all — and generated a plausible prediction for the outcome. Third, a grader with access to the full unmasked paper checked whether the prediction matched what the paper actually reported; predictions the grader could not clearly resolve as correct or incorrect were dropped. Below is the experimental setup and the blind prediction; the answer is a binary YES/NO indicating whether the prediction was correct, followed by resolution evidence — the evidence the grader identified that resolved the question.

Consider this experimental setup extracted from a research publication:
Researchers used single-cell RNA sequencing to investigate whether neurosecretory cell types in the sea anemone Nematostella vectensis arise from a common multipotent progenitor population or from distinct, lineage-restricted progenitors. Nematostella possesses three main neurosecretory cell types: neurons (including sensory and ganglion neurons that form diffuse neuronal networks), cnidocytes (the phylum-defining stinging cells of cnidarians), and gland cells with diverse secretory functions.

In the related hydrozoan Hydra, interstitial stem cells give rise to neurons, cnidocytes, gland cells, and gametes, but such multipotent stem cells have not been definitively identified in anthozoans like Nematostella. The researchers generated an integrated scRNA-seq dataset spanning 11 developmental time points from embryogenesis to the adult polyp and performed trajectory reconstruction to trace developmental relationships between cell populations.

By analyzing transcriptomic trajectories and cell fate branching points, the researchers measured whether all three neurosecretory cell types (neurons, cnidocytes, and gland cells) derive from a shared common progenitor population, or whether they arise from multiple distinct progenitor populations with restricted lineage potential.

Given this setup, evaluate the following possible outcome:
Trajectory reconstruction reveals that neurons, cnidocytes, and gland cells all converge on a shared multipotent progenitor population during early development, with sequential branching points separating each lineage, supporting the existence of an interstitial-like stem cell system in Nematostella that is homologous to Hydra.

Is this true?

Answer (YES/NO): NO